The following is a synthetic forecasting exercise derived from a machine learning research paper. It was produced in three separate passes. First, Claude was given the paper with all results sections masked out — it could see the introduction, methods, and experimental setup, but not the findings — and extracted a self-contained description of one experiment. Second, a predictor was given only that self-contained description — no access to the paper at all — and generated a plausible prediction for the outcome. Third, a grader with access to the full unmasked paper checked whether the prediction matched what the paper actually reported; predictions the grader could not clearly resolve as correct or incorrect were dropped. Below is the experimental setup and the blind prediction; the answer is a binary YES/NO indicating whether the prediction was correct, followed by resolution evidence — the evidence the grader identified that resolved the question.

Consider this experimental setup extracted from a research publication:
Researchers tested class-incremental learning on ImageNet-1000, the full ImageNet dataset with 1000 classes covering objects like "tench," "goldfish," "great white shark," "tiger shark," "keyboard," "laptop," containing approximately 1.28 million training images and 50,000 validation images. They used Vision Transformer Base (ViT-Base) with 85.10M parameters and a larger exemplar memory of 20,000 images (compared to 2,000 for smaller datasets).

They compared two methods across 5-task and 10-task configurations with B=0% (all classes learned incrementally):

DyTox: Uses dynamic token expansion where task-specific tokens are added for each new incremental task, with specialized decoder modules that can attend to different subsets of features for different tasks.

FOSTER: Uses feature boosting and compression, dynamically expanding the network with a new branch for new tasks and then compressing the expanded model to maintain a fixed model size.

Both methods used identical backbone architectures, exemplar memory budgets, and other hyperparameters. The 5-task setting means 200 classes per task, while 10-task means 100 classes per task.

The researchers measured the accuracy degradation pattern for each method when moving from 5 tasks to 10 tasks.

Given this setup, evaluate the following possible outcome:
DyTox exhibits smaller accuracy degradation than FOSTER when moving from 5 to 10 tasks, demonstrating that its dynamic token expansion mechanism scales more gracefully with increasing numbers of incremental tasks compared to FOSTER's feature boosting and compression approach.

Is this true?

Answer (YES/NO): NO